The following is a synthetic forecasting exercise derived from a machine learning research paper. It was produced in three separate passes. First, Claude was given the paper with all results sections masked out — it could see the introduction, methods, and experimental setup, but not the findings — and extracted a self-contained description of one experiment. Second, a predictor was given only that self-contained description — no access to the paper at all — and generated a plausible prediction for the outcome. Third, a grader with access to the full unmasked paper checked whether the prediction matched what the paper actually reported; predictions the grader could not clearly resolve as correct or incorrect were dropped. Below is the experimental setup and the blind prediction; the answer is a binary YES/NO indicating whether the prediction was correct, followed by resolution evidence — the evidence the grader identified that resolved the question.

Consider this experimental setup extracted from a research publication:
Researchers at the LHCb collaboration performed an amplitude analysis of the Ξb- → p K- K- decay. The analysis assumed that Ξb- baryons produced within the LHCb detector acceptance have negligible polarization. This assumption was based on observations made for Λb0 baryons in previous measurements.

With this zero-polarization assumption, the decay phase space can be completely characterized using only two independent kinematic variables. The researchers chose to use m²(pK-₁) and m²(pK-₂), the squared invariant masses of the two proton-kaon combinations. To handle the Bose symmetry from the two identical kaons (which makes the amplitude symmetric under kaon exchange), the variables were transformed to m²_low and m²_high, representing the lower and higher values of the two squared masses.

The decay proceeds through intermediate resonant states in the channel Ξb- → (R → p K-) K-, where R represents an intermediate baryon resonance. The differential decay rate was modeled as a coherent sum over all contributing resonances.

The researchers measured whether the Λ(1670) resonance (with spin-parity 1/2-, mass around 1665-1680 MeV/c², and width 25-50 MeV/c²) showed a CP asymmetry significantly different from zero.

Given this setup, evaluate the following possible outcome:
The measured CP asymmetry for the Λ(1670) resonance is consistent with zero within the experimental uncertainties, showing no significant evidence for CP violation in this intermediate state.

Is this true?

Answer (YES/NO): YES